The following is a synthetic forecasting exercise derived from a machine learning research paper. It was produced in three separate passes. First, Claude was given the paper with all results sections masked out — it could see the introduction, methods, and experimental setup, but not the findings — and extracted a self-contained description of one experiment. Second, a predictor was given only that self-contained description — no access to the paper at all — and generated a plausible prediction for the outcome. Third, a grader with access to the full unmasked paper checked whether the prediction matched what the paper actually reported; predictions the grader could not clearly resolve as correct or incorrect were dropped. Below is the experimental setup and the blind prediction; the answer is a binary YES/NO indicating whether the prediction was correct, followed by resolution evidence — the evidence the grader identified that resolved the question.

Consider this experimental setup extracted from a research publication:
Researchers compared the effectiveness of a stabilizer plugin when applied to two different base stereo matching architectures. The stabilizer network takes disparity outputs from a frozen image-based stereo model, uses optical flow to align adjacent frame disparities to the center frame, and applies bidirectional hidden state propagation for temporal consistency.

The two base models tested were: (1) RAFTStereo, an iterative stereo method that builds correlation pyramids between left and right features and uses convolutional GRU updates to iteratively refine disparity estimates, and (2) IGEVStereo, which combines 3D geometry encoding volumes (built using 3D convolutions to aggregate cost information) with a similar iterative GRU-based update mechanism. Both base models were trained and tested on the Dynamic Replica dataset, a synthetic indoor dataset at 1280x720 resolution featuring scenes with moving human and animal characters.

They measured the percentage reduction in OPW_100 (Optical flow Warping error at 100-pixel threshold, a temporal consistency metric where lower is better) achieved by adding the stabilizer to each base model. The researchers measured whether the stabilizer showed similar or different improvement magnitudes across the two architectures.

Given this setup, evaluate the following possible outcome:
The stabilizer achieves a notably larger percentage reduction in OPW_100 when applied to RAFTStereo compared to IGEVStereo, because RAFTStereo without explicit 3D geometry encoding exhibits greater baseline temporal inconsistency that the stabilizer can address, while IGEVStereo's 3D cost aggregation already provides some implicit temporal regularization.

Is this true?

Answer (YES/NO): NO